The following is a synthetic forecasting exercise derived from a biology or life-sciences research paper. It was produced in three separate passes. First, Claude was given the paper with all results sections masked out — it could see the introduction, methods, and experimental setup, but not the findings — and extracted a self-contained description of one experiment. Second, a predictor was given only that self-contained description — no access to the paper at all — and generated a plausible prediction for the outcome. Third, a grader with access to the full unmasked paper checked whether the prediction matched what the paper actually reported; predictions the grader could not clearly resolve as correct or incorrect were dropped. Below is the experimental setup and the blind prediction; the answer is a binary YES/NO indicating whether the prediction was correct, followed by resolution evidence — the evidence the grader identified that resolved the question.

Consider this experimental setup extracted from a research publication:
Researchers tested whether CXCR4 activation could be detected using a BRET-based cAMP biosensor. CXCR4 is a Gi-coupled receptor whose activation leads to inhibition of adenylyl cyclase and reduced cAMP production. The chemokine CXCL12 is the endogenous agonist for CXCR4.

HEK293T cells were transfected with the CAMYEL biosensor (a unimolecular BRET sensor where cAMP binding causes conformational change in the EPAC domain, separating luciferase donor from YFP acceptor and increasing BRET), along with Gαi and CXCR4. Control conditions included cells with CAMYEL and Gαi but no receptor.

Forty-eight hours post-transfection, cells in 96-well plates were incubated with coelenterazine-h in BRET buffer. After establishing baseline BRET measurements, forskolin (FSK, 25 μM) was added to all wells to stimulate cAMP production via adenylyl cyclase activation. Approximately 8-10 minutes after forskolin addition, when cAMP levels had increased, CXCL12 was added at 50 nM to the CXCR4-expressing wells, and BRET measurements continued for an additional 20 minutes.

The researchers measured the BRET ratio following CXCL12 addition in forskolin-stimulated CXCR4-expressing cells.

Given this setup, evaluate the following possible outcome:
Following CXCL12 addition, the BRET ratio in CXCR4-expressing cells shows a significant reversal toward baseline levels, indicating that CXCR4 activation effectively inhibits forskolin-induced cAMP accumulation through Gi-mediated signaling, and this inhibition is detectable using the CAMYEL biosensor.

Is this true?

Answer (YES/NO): NO